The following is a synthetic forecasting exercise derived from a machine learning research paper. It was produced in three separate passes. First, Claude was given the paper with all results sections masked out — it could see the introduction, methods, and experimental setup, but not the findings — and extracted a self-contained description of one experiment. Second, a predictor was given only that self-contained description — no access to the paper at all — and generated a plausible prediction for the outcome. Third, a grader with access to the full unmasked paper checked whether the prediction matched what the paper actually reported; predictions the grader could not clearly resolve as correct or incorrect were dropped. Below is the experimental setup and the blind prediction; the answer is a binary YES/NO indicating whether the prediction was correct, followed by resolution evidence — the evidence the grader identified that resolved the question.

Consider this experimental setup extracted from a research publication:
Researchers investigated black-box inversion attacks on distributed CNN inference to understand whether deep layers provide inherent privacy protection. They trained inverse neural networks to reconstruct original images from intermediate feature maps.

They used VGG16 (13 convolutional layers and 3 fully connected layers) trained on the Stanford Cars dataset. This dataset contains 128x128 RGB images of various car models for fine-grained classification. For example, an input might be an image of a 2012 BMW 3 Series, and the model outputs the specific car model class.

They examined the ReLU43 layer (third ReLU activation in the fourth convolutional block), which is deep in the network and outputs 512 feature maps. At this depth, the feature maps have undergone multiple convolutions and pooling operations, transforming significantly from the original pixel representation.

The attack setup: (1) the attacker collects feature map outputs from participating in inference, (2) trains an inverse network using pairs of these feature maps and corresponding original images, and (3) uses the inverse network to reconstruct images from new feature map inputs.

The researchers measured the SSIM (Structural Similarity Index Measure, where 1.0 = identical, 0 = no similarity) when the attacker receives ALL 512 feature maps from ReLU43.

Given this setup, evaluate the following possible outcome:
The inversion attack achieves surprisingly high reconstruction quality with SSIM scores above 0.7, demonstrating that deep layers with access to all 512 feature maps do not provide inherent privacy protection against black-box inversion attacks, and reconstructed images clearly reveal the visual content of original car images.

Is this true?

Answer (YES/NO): NO